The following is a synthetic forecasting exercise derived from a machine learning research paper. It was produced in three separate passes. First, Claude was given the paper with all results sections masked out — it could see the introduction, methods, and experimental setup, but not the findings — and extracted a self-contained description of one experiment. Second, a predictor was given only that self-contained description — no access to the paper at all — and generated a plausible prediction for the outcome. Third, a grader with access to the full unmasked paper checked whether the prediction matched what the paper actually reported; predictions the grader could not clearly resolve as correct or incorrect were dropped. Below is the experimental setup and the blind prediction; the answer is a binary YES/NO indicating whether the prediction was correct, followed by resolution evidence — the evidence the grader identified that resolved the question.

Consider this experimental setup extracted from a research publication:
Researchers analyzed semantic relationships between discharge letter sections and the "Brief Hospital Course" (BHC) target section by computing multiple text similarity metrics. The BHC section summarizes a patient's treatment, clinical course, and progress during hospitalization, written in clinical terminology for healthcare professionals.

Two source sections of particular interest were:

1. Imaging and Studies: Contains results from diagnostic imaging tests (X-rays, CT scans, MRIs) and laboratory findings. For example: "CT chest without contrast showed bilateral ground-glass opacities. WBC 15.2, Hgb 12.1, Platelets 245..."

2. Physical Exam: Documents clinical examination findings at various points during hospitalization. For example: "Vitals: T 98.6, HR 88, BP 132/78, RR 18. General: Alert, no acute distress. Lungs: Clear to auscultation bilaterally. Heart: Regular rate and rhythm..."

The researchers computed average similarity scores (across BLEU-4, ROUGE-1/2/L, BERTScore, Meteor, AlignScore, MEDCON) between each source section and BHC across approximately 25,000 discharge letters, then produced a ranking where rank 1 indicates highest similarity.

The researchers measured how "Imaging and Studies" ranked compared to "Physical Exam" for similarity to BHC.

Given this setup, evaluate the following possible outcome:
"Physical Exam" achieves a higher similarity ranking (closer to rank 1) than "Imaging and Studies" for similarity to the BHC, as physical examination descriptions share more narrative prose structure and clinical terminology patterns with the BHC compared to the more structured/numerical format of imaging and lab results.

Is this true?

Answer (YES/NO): NO